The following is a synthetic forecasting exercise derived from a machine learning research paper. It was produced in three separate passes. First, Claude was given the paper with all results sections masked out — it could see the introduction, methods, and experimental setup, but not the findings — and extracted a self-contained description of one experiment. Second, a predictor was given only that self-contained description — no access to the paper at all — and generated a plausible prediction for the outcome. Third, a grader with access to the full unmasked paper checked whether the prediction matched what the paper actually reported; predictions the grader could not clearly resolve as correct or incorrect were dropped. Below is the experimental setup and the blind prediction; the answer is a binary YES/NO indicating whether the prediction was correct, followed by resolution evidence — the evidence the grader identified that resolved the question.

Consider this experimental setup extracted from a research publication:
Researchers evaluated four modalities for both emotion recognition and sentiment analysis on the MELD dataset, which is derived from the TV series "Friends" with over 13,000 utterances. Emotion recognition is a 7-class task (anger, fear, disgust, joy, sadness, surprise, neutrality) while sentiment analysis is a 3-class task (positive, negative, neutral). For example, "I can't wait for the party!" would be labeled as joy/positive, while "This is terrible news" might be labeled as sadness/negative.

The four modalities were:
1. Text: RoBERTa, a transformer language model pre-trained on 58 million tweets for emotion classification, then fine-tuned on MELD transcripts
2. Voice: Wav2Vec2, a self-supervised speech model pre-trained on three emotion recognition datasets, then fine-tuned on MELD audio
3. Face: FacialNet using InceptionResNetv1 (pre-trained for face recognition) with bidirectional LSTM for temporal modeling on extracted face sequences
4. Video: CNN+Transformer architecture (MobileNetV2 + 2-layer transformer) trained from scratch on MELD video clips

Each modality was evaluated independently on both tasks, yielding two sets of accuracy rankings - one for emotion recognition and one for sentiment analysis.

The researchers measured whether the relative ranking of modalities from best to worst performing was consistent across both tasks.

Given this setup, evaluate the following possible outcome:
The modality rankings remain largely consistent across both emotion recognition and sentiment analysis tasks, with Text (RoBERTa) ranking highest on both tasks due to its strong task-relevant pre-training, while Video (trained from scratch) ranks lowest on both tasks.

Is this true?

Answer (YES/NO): NO